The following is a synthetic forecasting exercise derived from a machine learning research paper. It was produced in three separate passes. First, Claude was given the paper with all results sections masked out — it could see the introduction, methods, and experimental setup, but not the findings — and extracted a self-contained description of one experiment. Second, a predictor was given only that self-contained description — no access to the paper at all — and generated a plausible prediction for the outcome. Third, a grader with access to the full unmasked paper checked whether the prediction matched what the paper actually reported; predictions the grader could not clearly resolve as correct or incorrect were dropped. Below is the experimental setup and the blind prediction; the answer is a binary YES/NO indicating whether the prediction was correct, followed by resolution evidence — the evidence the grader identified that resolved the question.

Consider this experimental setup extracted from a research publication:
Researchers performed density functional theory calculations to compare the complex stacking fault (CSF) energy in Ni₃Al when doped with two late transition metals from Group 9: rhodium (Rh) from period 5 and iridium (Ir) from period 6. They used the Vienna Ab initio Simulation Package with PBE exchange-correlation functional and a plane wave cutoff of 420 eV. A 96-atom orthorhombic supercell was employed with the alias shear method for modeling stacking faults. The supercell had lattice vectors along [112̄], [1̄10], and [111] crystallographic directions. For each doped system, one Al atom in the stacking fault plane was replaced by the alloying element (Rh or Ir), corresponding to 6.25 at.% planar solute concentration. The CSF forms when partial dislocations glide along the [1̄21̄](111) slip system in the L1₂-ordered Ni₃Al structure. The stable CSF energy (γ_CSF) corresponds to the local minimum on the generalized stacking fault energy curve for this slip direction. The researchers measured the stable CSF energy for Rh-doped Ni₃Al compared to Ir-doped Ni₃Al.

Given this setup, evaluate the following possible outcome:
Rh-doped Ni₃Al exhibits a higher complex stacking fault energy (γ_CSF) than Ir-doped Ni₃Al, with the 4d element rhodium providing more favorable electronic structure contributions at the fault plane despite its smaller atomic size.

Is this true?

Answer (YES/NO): NO